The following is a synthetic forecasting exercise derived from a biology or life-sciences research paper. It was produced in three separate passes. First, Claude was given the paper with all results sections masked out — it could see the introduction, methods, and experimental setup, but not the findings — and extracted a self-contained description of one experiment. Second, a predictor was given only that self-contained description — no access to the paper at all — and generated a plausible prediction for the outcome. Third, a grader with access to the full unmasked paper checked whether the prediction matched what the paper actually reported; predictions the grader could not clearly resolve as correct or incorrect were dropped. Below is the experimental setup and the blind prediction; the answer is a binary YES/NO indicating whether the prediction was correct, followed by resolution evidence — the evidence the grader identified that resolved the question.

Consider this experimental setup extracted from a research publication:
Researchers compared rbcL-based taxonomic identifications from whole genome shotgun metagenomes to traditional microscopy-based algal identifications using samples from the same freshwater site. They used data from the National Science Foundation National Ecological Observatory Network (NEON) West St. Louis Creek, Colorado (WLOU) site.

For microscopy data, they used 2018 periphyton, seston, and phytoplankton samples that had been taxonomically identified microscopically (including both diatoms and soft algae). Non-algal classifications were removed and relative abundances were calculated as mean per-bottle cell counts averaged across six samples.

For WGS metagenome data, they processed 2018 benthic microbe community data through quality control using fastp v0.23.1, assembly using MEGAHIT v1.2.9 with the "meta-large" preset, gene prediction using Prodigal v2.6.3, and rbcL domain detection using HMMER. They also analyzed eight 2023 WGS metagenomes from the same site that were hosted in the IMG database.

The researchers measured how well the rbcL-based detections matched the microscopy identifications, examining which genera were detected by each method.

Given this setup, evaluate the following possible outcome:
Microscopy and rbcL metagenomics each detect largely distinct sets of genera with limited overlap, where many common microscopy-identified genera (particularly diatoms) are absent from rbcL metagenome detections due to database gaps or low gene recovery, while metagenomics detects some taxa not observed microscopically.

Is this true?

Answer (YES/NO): NO